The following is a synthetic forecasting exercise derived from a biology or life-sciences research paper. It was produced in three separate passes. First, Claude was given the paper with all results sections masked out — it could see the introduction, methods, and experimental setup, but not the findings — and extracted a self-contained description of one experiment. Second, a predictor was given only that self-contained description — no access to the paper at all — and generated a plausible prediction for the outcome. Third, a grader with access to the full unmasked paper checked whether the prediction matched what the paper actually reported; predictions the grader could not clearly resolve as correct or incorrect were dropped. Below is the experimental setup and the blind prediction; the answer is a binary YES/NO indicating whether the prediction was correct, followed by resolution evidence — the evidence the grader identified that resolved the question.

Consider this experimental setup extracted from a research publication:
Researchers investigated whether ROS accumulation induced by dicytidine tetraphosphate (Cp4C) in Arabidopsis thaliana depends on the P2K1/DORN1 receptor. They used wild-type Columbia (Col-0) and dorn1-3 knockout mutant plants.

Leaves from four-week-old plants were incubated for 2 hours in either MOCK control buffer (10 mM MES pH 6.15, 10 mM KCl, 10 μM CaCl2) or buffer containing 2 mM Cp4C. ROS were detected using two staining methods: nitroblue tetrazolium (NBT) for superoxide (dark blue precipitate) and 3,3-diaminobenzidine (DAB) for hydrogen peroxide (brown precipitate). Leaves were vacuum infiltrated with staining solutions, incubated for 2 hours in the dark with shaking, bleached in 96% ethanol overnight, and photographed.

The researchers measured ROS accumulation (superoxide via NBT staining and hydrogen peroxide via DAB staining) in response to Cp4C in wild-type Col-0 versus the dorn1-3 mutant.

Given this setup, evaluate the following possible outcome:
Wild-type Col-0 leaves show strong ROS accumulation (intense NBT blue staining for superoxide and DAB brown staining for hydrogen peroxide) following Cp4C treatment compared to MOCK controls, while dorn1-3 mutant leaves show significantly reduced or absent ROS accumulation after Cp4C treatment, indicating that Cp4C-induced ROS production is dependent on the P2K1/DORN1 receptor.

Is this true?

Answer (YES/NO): NO